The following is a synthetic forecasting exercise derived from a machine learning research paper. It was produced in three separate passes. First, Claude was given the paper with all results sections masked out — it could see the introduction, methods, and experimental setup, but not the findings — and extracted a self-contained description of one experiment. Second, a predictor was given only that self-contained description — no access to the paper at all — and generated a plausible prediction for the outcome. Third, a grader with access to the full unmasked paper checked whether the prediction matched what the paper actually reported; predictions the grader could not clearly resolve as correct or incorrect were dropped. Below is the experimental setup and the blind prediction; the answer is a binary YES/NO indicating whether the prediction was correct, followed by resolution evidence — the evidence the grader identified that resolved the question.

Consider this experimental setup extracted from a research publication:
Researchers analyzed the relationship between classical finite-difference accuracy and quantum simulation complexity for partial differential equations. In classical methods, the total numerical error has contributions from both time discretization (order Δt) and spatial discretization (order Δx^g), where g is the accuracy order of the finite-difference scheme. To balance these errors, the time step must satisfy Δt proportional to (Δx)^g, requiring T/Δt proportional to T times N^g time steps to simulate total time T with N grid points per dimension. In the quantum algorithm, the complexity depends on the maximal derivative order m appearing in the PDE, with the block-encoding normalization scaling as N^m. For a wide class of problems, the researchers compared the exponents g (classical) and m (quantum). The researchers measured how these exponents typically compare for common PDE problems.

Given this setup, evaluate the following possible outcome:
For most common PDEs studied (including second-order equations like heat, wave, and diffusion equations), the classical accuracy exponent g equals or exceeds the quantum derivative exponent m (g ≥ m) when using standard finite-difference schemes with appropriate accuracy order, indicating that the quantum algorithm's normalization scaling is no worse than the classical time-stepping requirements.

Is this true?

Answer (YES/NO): YES